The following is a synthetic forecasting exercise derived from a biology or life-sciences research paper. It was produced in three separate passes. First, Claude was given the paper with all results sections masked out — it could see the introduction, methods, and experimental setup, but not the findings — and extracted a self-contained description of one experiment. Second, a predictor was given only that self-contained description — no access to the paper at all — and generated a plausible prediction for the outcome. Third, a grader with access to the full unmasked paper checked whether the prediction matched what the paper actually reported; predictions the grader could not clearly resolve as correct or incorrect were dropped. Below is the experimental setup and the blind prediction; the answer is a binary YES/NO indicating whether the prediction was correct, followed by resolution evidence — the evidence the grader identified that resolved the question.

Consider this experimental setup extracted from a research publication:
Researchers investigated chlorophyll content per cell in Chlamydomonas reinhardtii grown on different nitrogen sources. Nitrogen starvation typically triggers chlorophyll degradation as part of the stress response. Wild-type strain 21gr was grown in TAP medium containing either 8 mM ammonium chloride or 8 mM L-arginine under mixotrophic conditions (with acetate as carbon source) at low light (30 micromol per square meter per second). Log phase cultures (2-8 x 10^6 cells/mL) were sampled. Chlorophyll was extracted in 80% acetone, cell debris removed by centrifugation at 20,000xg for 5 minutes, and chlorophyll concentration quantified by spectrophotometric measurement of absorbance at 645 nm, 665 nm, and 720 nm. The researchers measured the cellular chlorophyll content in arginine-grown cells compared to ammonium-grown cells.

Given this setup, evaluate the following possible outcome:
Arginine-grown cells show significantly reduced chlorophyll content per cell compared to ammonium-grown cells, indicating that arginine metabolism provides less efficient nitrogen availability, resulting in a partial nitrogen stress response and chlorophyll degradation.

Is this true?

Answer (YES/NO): NO